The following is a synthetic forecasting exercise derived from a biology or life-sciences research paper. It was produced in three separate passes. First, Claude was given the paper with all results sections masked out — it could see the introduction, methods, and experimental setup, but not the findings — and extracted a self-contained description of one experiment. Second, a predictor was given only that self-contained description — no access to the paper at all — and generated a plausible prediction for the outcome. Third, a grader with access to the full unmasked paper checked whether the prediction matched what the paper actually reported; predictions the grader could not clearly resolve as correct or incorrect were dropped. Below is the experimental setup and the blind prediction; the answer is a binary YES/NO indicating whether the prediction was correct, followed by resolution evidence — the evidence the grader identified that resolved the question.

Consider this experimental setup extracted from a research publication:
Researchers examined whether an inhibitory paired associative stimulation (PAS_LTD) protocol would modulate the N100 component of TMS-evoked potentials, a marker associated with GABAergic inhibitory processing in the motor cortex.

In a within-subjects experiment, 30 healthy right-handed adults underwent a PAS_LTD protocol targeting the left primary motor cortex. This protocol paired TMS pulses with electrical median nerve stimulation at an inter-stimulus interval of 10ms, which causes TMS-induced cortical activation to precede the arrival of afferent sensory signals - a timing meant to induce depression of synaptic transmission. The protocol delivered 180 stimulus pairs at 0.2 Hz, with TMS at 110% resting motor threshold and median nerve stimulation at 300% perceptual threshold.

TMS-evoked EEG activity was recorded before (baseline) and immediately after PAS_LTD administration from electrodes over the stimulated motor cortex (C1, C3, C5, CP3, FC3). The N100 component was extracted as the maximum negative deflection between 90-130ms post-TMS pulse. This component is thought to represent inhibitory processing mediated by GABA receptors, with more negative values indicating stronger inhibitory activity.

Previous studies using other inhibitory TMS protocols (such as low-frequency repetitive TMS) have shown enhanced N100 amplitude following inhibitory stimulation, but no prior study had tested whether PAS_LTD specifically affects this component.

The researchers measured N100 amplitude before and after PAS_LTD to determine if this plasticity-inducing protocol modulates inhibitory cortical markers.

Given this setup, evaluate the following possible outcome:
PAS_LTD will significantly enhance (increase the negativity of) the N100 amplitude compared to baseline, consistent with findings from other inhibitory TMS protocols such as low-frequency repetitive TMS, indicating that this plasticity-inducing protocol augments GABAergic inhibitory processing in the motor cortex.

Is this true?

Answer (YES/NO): YES